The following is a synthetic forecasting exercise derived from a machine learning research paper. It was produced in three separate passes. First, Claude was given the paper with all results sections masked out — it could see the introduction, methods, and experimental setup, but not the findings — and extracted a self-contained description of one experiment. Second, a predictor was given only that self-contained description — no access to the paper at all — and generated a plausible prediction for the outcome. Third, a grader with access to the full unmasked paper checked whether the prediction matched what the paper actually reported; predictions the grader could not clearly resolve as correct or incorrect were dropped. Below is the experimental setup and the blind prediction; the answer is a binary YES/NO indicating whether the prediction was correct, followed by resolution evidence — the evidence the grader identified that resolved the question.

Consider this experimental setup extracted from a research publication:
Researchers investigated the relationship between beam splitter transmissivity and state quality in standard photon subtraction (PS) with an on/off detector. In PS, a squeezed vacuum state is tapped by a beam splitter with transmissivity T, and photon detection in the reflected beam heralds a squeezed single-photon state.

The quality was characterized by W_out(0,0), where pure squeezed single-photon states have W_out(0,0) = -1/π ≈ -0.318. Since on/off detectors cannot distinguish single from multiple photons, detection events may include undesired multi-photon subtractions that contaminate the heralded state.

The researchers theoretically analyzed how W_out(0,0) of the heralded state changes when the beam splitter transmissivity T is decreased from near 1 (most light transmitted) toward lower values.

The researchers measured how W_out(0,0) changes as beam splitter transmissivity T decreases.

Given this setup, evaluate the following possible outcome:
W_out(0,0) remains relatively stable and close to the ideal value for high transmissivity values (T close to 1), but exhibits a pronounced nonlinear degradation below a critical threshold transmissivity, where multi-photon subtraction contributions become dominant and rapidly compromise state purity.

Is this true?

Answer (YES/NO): NO